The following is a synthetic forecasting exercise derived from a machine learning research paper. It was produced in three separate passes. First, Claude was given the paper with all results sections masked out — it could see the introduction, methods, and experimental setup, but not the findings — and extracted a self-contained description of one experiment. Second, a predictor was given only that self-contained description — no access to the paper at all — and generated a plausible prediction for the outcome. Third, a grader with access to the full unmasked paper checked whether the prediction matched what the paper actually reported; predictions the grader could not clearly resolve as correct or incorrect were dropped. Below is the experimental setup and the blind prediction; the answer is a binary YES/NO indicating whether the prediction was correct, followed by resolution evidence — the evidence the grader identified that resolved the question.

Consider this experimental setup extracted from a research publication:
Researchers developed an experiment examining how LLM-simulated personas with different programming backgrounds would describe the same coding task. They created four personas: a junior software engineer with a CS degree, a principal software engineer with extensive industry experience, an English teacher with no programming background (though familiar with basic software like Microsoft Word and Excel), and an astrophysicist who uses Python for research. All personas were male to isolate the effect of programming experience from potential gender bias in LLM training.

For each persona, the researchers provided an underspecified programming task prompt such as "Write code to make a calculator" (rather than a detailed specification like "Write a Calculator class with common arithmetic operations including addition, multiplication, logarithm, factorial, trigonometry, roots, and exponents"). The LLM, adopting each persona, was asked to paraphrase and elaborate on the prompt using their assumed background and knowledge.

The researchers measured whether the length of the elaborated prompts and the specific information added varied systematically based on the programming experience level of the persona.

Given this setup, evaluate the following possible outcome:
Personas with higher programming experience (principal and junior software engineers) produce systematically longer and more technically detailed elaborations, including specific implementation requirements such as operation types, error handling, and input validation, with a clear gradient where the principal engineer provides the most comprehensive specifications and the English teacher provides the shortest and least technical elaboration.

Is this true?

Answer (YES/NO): NO